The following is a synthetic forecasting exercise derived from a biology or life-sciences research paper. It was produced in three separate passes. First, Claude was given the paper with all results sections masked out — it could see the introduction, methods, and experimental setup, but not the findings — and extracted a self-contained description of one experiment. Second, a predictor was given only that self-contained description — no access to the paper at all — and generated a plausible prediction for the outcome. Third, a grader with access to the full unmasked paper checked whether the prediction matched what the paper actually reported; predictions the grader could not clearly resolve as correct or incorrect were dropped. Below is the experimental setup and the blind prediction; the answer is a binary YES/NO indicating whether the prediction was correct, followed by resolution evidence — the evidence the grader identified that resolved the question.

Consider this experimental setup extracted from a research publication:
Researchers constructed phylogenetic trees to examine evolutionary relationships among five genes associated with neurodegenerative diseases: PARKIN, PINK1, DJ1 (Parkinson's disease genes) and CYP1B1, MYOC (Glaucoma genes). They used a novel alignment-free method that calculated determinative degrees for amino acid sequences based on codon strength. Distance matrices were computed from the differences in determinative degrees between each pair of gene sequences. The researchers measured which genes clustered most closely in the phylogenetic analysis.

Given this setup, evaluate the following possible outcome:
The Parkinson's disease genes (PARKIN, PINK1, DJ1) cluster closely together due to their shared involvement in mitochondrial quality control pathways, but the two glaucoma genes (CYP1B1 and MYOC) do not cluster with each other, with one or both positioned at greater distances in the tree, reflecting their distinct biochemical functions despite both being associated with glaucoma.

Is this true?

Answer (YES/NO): NO